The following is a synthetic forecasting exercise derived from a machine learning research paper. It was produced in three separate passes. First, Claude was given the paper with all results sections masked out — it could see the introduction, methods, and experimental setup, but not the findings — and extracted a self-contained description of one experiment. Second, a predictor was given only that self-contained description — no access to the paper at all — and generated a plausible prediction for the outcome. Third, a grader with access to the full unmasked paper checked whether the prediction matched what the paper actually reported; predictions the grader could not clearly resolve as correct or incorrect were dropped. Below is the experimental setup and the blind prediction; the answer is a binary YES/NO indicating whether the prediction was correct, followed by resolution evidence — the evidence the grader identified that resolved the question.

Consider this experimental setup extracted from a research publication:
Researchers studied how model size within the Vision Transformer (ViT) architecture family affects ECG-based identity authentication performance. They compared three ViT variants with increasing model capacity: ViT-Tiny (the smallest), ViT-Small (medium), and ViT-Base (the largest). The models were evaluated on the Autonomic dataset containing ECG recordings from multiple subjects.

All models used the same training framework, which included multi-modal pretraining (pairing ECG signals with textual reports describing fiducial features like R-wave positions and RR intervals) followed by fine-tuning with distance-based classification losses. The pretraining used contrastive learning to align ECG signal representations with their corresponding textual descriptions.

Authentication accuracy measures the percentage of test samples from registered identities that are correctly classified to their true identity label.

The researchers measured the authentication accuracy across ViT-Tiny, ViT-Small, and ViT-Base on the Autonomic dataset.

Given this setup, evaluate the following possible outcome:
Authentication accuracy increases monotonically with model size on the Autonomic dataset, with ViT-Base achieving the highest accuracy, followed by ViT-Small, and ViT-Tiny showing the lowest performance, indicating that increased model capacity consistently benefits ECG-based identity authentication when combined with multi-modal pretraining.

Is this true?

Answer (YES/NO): NO